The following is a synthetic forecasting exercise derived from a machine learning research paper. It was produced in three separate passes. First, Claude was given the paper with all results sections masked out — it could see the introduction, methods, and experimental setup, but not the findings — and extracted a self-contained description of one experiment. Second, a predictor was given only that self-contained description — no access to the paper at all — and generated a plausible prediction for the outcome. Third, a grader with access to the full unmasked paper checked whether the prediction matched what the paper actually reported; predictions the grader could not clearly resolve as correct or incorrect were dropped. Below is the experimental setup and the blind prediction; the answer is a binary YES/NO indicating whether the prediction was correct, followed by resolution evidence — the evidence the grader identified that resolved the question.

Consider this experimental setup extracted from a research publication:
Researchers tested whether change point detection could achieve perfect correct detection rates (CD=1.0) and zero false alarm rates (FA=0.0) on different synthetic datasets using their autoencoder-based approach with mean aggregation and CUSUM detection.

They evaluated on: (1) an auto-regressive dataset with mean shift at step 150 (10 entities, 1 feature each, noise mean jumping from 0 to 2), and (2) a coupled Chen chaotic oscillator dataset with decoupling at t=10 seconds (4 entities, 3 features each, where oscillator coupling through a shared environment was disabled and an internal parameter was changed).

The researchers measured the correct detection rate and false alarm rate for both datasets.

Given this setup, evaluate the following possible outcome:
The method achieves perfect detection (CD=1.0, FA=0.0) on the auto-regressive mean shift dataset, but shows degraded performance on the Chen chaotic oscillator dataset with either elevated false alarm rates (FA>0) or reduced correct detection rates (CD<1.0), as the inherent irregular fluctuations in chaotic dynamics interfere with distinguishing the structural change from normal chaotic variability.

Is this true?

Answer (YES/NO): YES